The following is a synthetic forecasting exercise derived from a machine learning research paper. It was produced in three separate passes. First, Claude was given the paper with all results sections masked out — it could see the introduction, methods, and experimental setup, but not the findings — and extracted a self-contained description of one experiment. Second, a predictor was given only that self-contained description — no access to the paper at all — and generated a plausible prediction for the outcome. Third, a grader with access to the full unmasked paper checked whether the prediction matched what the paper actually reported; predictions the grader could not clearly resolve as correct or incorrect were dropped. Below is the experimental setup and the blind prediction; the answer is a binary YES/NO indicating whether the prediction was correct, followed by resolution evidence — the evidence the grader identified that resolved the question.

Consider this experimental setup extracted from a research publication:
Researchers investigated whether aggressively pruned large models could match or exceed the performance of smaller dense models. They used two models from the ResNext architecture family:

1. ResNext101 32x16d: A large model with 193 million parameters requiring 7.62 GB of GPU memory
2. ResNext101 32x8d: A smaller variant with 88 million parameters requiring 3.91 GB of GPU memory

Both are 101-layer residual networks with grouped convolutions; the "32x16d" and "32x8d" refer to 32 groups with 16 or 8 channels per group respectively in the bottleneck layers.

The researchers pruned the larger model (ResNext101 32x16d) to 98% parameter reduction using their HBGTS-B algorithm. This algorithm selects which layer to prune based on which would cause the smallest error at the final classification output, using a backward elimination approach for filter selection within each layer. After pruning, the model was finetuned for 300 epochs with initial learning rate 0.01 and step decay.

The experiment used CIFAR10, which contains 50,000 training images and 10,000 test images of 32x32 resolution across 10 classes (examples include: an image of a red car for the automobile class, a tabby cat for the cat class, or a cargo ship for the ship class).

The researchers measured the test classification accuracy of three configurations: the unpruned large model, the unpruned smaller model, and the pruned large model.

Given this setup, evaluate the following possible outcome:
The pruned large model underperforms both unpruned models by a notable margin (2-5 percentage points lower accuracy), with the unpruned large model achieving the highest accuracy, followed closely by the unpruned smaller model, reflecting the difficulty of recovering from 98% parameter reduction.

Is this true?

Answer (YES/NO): NO